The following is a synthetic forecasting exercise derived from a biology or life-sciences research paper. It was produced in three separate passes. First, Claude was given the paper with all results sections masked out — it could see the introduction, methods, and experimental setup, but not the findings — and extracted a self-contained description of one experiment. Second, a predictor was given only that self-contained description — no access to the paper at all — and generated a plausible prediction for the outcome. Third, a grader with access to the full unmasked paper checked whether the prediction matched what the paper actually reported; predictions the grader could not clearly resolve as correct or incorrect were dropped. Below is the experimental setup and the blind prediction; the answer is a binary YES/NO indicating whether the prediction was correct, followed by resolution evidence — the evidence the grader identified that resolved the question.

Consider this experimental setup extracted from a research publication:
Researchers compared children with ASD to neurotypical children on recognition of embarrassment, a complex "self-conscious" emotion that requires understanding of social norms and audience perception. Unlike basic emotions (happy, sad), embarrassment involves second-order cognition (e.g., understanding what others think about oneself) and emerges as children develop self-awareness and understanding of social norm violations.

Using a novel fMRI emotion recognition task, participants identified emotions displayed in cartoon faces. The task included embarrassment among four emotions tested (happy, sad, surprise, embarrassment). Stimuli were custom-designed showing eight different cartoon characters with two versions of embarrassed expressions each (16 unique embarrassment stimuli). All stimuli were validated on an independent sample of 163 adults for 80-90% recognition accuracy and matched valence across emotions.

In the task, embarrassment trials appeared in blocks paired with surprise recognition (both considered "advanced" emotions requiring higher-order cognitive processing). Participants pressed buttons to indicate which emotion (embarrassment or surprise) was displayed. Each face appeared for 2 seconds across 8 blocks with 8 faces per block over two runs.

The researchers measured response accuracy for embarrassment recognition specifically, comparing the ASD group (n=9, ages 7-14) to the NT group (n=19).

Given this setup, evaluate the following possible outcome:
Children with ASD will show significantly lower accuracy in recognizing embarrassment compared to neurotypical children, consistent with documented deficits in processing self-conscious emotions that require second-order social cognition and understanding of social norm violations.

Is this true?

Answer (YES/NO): NO